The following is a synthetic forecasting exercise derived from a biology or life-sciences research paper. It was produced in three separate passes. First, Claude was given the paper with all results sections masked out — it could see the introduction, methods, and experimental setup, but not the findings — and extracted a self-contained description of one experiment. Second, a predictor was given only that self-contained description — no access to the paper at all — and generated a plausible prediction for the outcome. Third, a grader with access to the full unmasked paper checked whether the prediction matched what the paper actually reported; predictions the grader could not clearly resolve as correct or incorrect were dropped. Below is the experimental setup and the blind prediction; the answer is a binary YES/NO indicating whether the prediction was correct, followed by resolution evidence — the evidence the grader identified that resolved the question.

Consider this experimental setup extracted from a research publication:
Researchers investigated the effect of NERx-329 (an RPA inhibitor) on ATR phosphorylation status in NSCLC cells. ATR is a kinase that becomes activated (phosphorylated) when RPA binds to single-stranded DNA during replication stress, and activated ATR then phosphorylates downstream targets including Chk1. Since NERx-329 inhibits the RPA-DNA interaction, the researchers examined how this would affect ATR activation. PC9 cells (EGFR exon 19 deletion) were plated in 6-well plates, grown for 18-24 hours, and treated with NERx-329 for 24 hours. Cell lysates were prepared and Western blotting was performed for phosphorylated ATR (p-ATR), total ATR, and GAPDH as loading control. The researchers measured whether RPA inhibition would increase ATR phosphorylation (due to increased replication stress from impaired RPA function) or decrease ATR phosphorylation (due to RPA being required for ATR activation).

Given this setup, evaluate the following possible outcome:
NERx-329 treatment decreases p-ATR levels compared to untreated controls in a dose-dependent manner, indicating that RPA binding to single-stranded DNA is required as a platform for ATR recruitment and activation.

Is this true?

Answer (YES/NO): NO